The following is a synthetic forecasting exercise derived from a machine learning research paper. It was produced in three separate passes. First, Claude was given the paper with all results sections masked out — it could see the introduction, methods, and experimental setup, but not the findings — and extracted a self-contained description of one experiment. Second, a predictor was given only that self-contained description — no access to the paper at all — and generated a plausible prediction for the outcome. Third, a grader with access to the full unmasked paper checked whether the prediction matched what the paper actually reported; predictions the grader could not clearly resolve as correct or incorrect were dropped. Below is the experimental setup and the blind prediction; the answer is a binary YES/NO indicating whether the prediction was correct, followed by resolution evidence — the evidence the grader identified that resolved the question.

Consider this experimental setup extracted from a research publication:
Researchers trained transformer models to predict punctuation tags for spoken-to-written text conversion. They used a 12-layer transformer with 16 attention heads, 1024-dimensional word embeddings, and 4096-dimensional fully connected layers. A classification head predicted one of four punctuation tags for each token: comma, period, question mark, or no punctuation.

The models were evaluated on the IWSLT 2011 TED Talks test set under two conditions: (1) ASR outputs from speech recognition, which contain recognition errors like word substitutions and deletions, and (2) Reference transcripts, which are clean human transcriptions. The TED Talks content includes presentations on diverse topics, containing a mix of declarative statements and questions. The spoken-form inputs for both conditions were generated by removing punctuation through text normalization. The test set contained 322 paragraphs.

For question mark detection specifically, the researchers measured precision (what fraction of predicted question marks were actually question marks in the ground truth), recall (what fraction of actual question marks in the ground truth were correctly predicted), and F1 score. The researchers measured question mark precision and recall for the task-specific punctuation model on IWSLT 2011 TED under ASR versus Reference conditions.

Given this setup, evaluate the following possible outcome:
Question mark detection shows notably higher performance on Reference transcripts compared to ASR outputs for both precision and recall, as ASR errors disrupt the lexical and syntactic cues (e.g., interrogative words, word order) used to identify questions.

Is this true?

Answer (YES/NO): YES